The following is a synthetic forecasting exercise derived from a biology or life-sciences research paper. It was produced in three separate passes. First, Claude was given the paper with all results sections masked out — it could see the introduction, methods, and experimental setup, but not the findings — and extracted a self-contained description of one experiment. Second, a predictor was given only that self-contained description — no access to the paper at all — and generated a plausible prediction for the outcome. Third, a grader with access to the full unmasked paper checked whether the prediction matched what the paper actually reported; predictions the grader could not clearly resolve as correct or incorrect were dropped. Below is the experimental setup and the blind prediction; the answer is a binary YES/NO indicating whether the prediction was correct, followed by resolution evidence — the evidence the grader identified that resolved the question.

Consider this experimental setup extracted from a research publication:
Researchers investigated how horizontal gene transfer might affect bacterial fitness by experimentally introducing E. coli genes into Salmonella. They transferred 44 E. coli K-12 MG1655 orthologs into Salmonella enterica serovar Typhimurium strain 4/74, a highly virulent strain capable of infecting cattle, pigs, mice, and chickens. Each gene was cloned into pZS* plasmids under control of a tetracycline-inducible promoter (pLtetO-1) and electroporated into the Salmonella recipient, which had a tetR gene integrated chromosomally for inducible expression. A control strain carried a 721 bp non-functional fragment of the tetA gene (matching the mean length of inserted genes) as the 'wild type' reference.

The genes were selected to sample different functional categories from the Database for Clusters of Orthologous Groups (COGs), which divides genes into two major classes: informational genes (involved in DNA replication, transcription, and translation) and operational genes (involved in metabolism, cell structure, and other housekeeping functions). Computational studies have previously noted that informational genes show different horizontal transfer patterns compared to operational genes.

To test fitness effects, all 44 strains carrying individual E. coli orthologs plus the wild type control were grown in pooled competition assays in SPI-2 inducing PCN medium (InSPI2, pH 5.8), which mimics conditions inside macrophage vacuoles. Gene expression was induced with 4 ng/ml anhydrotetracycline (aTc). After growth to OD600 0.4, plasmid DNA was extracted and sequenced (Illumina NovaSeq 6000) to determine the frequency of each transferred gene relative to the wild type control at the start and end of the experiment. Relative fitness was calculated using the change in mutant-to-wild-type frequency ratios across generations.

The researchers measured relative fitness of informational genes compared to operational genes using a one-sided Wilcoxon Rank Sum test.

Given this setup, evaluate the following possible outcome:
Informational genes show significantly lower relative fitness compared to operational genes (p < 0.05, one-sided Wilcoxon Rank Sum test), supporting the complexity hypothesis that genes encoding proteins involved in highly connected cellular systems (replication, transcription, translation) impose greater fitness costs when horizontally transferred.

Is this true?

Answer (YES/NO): NO